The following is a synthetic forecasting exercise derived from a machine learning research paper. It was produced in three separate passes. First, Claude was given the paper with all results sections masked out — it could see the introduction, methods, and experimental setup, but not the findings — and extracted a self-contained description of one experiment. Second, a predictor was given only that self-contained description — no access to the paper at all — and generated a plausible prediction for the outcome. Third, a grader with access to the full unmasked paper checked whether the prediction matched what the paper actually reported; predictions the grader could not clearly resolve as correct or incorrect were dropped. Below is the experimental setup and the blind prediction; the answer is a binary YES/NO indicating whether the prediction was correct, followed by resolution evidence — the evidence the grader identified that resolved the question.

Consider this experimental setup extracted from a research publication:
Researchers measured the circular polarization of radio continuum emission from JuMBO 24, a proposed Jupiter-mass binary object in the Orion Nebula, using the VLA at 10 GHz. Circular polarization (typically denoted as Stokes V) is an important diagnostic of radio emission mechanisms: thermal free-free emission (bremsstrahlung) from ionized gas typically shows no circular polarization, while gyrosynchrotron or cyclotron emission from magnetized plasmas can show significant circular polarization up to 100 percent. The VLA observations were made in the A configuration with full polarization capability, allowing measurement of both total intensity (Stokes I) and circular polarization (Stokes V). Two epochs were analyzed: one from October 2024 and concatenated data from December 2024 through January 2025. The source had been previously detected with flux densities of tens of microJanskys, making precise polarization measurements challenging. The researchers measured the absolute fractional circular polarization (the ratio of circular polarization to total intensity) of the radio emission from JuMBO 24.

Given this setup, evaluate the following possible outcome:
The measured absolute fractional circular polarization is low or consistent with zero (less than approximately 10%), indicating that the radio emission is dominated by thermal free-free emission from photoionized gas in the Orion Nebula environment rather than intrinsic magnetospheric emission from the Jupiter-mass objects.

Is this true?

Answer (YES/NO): NO